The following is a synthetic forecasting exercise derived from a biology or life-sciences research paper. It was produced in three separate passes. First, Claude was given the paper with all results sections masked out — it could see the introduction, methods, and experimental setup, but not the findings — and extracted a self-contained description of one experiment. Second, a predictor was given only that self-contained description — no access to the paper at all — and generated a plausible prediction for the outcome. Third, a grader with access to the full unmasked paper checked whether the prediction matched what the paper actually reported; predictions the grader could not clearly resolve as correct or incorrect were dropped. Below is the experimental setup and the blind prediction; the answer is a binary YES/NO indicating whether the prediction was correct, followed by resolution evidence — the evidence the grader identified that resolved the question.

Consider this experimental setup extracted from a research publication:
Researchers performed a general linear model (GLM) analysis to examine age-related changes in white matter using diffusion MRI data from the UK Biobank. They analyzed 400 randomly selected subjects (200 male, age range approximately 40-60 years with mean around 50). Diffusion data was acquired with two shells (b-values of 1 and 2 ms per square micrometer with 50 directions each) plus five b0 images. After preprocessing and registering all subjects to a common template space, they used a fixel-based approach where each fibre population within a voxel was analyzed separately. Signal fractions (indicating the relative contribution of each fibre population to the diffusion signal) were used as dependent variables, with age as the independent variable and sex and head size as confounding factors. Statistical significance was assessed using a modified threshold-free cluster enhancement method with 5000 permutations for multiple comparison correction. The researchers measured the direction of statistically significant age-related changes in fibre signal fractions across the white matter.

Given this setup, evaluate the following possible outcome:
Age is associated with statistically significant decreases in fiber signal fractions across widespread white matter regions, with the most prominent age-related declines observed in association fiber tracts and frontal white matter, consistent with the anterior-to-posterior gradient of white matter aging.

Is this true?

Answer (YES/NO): NO